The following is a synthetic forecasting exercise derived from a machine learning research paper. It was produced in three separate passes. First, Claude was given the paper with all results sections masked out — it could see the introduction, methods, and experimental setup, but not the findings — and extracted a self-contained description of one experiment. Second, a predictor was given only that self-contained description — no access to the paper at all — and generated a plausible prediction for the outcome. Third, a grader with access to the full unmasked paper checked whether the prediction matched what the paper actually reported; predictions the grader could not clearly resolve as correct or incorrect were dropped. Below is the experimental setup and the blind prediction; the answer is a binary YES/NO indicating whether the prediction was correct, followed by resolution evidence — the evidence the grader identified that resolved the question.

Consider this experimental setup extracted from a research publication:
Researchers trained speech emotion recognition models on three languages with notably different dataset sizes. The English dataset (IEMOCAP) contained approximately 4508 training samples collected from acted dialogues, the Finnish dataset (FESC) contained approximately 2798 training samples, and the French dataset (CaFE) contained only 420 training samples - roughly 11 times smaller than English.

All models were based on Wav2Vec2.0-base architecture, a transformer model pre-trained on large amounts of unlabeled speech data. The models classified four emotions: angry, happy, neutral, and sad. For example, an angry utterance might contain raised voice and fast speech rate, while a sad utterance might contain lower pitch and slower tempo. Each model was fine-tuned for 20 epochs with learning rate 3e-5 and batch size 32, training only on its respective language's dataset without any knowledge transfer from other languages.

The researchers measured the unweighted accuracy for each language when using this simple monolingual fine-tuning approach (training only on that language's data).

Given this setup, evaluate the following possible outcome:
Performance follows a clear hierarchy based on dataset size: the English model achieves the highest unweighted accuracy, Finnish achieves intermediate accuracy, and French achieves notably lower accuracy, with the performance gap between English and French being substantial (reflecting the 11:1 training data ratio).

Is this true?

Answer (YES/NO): NO